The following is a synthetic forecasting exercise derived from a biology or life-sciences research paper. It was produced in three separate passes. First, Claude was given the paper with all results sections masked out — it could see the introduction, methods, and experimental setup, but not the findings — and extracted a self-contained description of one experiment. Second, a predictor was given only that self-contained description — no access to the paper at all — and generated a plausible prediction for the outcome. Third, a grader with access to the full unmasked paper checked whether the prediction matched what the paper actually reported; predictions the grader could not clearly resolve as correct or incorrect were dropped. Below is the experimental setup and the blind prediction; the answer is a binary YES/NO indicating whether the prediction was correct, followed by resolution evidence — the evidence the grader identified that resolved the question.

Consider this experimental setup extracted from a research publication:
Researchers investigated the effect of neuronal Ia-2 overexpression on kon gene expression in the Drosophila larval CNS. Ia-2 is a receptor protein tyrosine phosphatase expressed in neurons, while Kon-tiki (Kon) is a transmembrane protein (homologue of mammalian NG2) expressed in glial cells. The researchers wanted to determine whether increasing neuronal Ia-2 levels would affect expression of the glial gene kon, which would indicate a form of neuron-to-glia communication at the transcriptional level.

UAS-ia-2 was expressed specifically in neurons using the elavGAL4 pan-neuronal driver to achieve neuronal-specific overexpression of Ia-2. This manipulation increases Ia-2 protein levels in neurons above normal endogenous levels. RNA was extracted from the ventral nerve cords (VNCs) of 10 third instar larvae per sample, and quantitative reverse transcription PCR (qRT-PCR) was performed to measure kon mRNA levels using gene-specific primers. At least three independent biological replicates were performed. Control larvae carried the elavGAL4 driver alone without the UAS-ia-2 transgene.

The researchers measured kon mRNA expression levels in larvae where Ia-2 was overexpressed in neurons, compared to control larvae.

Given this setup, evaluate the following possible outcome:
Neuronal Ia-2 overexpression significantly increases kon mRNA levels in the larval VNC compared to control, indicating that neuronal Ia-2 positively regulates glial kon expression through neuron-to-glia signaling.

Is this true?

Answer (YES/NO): NO